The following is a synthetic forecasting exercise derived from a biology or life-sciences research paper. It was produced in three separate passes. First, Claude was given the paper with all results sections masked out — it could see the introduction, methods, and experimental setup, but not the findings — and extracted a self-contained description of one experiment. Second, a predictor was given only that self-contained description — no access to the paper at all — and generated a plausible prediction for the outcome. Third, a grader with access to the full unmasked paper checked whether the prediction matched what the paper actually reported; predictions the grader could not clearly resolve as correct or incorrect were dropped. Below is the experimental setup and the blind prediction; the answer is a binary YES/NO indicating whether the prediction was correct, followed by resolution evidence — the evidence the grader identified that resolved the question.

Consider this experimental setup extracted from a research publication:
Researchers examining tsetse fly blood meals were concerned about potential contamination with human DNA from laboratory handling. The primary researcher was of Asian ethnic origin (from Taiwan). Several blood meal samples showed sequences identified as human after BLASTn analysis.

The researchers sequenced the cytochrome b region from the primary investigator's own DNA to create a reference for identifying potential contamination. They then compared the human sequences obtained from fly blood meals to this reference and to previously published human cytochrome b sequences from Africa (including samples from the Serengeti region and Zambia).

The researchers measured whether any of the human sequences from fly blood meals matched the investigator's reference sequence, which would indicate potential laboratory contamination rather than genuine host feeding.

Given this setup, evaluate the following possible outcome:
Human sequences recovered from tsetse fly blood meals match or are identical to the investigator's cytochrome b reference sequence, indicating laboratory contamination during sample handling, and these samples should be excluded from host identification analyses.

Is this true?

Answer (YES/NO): NO